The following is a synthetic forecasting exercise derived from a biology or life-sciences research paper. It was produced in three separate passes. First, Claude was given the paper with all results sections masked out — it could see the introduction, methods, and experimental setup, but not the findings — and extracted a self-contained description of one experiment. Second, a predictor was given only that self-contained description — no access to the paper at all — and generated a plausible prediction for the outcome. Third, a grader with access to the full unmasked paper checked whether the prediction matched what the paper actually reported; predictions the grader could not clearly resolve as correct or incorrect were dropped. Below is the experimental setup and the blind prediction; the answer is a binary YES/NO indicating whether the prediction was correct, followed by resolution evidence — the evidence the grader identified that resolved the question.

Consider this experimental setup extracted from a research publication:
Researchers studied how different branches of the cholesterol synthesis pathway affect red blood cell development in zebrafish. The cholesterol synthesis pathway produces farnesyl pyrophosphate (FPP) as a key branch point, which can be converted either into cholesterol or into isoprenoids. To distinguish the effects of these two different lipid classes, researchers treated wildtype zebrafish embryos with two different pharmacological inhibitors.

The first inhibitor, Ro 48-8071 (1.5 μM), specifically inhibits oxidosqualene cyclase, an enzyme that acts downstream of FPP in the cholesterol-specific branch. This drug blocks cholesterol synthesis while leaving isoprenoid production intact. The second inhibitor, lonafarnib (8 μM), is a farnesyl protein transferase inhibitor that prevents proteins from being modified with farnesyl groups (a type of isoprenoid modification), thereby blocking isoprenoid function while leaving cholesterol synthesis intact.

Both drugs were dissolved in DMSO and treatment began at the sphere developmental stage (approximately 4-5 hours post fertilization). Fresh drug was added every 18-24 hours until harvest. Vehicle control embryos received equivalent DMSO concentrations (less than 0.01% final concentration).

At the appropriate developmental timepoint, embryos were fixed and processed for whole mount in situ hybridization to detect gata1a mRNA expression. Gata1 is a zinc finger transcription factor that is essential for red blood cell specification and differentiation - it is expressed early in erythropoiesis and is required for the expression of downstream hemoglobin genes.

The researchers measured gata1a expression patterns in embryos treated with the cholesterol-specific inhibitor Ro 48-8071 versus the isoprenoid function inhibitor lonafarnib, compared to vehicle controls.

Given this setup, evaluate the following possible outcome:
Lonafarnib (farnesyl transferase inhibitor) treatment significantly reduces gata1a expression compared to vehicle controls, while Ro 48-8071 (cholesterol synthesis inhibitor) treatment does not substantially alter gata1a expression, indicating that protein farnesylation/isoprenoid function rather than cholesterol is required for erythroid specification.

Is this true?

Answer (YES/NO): YES